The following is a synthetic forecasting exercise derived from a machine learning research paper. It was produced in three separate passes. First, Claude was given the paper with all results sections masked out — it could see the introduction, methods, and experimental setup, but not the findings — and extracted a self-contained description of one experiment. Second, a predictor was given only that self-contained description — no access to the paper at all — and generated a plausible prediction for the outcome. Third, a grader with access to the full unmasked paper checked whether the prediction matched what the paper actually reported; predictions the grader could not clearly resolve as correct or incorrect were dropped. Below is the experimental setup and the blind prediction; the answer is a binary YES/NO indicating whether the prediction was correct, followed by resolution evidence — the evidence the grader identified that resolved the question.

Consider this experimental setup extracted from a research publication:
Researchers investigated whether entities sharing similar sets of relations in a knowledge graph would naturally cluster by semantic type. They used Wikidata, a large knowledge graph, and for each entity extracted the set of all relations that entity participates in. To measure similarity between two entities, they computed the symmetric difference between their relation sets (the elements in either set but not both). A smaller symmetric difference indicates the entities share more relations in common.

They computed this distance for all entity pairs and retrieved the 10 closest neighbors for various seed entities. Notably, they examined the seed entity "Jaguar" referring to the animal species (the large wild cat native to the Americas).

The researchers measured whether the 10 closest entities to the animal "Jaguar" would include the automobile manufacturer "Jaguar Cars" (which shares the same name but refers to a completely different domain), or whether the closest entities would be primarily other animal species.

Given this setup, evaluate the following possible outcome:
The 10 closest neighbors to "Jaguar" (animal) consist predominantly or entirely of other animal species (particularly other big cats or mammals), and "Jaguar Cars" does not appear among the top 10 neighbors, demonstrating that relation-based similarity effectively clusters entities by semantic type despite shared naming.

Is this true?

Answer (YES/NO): YES